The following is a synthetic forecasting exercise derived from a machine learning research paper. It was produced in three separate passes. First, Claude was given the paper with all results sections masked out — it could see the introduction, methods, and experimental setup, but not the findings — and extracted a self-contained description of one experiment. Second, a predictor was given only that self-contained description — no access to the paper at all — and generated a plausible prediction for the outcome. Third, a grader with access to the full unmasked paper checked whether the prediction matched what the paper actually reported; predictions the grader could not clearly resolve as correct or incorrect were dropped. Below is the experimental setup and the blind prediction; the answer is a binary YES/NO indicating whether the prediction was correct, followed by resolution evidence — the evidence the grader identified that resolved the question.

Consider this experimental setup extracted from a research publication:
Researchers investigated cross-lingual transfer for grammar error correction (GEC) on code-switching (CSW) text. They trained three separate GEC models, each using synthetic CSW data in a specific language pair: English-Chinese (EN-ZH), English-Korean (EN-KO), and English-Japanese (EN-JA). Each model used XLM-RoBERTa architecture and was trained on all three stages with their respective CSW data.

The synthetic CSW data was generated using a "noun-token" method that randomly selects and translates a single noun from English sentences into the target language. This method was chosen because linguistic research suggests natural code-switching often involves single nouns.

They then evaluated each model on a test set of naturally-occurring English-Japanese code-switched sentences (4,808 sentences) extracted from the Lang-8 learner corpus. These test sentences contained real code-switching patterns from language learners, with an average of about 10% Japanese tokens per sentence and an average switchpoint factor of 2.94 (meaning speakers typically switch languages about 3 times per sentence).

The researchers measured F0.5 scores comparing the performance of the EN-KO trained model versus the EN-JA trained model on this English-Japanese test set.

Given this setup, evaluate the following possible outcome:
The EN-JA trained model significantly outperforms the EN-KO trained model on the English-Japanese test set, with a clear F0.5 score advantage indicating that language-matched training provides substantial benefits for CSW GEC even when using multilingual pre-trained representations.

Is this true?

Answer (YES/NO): NO